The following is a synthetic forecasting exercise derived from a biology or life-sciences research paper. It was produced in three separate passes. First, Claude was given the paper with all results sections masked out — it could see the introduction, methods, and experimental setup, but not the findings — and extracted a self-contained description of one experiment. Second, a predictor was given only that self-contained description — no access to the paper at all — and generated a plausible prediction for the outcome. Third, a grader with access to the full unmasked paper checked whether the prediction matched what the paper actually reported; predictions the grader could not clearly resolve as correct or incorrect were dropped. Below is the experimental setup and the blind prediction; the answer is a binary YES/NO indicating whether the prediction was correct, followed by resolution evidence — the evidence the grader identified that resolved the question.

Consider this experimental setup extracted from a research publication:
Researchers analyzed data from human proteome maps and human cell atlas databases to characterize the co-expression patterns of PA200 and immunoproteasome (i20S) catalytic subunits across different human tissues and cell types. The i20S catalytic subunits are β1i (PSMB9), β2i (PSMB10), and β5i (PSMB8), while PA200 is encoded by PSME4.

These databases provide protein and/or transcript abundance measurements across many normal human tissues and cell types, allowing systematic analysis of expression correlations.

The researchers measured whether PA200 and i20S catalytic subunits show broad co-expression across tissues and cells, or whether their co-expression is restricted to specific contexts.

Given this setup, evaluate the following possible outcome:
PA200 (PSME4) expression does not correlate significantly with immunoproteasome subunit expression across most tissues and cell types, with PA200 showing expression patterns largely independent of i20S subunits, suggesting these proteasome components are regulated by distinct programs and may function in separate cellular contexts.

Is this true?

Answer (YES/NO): YES